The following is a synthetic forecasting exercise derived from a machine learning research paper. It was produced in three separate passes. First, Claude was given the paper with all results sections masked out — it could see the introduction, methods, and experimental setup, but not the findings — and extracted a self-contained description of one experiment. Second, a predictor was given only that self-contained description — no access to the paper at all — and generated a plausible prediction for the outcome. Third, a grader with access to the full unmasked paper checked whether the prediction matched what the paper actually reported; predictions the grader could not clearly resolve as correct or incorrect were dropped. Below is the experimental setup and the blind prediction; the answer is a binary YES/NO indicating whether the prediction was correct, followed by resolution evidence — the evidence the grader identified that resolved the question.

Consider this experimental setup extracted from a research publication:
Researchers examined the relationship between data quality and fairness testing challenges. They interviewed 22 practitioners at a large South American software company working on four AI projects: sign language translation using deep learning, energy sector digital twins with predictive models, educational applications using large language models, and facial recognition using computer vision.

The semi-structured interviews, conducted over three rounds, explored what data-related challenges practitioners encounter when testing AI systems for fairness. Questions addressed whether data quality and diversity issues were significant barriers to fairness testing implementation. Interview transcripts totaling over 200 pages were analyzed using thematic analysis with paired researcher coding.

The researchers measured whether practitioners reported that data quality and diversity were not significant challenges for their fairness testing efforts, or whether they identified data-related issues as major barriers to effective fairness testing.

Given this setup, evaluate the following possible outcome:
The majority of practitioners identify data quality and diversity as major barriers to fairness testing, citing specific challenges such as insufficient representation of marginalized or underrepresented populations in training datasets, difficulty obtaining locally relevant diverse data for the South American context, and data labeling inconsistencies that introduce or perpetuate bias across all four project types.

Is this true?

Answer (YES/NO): NO